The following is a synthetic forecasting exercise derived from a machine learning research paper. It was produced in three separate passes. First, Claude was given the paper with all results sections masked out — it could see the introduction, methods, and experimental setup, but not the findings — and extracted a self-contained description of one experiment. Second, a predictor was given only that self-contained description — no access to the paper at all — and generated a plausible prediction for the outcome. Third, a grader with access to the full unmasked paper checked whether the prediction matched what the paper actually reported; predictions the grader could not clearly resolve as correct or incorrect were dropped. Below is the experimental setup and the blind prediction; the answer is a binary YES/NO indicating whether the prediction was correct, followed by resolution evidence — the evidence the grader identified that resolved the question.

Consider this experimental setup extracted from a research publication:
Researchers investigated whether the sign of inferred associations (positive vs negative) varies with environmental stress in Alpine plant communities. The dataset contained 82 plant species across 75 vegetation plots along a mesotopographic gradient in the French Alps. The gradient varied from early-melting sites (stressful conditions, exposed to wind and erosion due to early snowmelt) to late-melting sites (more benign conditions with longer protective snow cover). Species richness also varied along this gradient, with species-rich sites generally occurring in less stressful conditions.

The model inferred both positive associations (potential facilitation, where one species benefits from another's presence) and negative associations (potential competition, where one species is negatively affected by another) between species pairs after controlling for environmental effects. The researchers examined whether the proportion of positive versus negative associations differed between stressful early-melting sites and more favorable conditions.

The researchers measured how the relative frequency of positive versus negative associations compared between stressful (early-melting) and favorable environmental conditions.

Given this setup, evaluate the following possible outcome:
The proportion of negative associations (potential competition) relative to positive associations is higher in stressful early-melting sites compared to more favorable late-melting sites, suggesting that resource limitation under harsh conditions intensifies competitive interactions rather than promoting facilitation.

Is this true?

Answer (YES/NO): NO